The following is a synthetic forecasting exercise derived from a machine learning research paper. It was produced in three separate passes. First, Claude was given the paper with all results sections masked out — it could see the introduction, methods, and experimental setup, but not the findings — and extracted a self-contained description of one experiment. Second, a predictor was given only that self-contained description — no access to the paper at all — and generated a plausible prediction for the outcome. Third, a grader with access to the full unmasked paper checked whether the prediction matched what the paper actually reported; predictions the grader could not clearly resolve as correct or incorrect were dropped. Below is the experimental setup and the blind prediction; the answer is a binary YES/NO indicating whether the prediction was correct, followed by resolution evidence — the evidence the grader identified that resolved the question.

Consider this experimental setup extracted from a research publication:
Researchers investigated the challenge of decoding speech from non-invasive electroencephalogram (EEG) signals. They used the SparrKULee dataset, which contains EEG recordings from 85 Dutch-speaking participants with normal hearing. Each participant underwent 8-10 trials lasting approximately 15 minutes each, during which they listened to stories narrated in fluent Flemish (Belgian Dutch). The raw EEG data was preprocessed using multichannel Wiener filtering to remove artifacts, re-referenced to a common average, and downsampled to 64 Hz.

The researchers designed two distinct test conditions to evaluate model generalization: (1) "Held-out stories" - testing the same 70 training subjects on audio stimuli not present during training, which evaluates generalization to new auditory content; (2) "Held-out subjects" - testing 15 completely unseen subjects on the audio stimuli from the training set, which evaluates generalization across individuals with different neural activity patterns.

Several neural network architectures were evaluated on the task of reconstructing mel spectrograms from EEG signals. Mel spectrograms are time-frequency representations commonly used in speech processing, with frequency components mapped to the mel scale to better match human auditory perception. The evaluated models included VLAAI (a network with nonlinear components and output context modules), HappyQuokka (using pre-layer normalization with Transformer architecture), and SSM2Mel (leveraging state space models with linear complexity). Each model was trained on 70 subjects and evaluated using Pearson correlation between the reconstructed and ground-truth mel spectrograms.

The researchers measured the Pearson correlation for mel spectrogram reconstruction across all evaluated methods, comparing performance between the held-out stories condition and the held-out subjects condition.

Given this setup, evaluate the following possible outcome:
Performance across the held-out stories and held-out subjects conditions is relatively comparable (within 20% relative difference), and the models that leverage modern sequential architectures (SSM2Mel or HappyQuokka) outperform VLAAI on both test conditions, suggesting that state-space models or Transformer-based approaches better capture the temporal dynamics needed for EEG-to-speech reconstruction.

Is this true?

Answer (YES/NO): NO